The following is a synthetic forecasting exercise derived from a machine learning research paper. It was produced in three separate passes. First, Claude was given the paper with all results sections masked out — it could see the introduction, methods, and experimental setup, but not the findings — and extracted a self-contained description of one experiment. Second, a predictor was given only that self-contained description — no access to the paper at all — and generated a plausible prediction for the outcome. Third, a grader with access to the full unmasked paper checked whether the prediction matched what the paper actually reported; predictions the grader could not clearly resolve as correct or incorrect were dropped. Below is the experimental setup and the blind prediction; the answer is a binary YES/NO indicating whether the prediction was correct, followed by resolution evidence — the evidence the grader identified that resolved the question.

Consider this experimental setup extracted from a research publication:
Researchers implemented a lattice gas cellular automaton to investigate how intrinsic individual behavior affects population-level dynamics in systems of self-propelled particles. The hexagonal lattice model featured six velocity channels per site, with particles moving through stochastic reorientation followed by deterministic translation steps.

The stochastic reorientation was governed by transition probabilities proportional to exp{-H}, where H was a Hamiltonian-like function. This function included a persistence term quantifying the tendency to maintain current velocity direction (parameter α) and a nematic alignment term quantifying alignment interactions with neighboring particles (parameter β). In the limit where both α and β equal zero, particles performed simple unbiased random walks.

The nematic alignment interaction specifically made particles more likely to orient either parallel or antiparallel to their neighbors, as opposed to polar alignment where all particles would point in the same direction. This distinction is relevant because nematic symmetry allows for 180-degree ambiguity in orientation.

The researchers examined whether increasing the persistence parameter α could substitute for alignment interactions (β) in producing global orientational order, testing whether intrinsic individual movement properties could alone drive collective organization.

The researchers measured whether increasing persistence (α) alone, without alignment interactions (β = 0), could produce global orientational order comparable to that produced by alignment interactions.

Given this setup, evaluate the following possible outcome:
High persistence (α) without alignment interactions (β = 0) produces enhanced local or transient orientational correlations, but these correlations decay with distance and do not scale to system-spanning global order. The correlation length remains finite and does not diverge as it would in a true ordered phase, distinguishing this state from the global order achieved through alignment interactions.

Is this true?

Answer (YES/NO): NO